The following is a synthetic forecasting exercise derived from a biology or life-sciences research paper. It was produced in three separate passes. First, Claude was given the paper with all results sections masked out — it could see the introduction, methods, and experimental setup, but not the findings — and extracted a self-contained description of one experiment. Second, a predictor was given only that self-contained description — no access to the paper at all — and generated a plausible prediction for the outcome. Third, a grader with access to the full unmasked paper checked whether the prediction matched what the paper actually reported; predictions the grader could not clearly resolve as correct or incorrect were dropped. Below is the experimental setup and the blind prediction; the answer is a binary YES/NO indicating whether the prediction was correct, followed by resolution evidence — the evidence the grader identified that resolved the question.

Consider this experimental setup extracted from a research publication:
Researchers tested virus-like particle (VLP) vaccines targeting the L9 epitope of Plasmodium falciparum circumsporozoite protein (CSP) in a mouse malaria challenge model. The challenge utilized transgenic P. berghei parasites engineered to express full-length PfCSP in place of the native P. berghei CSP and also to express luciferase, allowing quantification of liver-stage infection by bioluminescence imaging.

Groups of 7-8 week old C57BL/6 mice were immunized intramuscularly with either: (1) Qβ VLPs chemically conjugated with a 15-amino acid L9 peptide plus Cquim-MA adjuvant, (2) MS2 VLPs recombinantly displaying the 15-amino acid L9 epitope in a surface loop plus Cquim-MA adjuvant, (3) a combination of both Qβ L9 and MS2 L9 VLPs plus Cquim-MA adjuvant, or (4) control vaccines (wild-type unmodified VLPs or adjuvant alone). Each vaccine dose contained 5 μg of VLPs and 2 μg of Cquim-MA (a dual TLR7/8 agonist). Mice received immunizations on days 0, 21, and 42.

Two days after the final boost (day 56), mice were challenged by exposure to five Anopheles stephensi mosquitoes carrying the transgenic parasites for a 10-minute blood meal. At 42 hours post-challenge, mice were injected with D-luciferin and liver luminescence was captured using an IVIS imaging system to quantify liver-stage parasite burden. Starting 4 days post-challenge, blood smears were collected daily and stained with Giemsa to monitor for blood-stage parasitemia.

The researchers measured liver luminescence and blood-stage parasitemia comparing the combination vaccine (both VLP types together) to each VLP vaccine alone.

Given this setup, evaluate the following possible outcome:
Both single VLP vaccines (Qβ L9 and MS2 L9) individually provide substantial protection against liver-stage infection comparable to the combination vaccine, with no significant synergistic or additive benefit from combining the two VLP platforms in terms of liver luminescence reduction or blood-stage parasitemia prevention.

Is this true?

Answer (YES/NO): NO